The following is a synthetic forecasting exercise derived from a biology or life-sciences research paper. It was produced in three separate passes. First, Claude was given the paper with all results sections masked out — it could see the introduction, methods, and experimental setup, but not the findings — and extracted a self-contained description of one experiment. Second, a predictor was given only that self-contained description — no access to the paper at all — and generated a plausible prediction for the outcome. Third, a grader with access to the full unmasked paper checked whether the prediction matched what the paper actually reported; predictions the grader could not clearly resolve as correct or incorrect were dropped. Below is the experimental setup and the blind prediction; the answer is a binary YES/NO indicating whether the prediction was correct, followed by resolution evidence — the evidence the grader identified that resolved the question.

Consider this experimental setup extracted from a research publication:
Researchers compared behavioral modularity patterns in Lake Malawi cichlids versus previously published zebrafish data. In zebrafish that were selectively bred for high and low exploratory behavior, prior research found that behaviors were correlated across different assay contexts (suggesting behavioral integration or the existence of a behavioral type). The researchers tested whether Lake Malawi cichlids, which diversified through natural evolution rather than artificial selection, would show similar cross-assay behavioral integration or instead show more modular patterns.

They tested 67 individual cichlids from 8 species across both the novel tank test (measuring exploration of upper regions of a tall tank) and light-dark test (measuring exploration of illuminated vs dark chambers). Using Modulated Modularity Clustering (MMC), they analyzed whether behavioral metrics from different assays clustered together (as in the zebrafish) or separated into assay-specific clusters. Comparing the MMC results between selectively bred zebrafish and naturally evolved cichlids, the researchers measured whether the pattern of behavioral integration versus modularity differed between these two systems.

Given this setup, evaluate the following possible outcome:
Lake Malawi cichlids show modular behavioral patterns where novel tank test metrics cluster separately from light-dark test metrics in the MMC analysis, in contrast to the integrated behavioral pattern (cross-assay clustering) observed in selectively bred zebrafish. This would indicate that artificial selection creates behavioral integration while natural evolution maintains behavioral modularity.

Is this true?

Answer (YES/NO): YES